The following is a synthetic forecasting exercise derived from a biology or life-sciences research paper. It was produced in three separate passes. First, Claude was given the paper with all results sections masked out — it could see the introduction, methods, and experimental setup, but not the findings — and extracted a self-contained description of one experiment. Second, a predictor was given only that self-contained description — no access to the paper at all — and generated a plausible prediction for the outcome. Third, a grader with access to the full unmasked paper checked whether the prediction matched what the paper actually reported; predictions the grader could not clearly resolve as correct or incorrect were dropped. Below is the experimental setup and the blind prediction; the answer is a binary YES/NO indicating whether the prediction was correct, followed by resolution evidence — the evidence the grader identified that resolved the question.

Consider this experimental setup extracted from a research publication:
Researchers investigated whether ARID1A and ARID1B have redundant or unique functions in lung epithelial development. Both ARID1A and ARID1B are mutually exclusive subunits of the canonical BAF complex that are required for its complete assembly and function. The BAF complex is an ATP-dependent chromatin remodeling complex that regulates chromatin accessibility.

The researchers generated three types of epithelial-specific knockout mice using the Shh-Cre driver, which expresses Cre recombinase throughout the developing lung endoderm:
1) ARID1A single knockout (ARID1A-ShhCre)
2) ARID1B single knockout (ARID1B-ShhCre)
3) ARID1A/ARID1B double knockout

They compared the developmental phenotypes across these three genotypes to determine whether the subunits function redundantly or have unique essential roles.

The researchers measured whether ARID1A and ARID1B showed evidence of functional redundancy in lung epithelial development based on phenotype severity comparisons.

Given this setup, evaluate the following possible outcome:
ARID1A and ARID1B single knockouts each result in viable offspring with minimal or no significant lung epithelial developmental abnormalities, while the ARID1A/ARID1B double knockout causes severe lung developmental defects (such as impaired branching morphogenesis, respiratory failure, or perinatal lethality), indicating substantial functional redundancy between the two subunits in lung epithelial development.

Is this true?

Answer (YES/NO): NO